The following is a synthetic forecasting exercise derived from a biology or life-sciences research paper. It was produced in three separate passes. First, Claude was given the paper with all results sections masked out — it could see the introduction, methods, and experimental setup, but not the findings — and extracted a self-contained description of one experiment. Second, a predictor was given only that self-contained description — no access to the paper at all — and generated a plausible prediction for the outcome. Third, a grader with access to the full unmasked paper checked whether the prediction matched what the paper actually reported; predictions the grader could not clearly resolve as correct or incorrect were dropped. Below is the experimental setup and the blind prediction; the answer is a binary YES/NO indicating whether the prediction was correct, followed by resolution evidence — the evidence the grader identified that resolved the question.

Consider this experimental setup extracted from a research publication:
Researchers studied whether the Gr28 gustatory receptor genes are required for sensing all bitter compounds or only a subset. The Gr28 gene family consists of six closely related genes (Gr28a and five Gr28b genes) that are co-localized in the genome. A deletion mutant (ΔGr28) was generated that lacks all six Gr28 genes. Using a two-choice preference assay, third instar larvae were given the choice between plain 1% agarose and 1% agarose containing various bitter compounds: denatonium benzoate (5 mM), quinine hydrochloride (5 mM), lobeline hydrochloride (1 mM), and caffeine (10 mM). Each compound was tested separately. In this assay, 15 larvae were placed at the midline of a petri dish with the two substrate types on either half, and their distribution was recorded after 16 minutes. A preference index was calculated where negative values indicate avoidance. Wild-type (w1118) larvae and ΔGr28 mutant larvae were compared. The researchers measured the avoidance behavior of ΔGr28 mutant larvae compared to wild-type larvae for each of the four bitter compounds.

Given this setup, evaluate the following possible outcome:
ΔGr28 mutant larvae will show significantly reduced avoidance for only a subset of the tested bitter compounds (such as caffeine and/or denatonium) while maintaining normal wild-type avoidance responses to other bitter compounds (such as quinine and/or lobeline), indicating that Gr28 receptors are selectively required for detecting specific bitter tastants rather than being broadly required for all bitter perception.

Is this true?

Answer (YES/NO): NO